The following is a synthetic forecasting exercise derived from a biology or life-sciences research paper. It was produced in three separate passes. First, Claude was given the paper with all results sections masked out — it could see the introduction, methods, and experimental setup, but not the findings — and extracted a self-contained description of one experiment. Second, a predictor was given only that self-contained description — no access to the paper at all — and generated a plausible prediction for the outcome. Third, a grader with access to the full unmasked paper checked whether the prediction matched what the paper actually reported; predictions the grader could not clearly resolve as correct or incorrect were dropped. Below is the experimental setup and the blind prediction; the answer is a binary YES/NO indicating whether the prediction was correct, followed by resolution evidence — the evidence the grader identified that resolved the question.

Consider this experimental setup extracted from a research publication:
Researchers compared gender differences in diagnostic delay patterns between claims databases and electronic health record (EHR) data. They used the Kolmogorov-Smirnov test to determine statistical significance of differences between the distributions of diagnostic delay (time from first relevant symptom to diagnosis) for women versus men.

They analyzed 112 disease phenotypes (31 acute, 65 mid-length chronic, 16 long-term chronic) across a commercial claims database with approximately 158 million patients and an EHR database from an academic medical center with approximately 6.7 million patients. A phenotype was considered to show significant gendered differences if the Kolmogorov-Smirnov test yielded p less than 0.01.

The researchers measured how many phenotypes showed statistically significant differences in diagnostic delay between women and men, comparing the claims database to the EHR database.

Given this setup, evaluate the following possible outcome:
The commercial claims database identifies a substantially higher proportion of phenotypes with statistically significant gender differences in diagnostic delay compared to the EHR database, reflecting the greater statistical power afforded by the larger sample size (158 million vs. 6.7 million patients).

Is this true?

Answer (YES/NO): YES